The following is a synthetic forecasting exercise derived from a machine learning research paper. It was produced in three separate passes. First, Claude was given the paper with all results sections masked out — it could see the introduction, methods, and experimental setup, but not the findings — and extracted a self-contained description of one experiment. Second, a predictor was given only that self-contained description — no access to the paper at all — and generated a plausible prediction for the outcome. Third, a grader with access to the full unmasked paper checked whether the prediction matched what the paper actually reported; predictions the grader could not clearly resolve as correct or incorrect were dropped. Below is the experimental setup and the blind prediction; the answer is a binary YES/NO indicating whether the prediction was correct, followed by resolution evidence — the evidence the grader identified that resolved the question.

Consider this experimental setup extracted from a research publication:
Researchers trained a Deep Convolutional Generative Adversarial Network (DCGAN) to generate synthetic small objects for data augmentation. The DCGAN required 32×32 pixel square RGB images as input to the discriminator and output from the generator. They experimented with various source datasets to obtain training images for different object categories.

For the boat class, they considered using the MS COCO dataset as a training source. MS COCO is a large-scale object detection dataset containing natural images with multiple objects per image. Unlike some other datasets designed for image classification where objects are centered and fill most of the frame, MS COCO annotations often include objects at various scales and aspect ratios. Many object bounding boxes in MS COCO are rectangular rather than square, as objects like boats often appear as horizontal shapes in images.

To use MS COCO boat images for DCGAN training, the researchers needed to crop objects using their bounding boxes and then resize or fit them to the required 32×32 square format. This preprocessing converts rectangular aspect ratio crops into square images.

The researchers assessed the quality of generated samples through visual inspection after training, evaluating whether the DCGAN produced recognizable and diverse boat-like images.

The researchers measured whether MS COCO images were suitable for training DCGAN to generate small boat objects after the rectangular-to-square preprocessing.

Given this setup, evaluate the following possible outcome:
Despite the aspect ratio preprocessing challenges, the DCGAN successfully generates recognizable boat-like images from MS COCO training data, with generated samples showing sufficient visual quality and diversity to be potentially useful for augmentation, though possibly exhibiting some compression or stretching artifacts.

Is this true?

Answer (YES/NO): NO